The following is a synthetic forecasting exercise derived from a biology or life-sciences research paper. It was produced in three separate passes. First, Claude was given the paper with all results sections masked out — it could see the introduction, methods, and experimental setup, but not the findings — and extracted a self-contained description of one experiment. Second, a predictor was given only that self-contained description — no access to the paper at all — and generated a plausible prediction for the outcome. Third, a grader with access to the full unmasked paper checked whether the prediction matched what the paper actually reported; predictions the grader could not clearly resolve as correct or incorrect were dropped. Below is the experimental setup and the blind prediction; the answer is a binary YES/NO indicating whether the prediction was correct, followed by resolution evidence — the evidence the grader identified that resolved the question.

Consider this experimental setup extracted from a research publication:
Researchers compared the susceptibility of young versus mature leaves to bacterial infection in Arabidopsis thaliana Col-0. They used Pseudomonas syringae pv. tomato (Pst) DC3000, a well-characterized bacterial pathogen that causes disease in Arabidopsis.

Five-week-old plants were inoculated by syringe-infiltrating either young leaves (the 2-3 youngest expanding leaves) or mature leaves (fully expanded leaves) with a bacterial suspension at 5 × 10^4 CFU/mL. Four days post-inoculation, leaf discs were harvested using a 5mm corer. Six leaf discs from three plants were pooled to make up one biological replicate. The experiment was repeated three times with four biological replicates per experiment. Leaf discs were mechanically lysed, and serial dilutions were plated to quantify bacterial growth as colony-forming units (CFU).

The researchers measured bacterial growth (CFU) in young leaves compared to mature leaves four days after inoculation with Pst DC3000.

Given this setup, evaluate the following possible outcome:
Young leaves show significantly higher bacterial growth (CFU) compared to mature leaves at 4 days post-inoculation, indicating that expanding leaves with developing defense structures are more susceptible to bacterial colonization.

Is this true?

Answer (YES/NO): YES